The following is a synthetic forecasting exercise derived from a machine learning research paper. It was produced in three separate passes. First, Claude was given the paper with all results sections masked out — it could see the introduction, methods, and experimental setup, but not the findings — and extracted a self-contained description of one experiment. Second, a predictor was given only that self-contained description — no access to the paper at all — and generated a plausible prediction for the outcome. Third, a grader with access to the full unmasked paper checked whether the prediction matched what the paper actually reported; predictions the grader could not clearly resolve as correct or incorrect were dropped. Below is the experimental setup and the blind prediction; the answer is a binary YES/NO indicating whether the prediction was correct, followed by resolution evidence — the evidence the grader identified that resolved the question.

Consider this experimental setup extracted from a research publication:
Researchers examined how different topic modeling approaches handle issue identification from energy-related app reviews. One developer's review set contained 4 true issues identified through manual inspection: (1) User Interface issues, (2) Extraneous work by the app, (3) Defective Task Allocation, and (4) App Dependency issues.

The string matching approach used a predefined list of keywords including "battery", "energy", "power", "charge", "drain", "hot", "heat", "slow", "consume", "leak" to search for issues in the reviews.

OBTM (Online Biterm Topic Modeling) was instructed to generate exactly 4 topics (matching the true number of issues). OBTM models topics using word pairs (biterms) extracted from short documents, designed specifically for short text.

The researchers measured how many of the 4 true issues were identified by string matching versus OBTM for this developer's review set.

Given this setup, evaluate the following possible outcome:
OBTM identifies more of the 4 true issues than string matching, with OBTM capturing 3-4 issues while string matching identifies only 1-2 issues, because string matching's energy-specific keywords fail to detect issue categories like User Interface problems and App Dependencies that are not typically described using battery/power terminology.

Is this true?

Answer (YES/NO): YES